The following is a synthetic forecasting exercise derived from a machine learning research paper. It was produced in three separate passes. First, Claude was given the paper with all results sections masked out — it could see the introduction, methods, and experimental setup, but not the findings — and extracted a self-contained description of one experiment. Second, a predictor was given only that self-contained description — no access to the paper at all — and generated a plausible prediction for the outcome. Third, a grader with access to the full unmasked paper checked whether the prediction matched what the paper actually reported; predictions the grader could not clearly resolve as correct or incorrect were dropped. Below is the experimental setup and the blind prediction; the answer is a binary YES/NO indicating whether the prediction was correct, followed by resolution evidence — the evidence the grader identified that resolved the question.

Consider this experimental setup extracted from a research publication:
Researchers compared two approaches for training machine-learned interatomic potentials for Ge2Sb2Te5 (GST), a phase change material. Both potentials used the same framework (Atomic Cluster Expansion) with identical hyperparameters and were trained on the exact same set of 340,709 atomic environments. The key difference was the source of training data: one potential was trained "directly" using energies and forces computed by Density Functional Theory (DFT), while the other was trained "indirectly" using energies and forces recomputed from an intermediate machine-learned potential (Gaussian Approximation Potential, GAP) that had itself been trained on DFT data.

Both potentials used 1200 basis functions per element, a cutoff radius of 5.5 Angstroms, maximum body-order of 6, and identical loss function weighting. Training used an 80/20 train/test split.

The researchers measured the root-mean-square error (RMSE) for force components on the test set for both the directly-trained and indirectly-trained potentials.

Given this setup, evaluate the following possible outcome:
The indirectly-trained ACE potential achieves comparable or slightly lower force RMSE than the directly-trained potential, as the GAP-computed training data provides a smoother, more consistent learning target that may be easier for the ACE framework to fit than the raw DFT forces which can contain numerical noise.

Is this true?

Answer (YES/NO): NO